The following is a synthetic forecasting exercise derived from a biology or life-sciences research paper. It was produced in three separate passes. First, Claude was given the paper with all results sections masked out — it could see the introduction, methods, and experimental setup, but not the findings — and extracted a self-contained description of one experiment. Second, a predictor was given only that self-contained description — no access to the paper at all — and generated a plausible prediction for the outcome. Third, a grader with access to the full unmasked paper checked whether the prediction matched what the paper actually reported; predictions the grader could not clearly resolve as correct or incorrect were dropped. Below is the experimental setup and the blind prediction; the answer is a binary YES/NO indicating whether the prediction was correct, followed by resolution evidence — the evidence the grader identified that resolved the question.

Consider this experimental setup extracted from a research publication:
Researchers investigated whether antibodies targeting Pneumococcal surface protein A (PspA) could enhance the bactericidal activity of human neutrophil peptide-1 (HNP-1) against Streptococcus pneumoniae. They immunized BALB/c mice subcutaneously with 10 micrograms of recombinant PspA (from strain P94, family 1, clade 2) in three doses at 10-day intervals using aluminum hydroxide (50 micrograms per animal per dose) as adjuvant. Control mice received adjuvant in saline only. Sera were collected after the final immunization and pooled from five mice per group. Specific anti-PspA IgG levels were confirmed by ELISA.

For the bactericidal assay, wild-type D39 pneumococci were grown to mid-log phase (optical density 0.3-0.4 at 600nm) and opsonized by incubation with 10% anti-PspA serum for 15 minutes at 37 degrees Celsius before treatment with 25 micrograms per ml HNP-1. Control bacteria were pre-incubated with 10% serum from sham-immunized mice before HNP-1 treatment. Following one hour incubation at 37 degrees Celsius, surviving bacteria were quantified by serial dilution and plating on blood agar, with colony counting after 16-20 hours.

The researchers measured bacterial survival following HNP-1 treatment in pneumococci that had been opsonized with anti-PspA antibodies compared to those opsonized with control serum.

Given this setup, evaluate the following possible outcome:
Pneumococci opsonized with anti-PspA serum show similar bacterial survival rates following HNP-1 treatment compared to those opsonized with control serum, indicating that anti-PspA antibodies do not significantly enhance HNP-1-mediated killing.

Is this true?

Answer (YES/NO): NO